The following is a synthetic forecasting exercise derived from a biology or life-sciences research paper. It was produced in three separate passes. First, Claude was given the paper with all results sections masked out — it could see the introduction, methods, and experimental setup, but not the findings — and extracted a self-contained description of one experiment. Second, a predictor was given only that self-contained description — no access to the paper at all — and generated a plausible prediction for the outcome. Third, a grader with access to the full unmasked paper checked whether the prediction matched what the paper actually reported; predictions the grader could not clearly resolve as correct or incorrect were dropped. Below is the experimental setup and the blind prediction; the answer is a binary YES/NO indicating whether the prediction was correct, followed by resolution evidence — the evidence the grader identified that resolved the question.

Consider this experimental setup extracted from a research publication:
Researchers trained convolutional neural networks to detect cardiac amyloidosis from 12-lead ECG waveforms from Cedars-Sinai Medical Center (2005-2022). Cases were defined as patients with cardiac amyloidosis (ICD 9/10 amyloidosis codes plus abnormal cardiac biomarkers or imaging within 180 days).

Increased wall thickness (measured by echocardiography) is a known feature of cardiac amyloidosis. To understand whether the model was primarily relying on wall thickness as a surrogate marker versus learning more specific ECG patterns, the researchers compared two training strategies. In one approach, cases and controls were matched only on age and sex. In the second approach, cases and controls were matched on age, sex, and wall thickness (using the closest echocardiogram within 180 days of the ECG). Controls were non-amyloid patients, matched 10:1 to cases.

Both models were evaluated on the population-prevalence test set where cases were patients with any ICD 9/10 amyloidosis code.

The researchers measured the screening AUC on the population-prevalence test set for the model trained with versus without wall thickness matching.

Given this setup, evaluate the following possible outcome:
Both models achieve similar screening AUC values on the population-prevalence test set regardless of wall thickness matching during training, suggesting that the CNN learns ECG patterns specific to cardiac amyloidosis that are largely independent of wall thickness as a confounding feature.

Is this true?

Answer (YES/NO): YES